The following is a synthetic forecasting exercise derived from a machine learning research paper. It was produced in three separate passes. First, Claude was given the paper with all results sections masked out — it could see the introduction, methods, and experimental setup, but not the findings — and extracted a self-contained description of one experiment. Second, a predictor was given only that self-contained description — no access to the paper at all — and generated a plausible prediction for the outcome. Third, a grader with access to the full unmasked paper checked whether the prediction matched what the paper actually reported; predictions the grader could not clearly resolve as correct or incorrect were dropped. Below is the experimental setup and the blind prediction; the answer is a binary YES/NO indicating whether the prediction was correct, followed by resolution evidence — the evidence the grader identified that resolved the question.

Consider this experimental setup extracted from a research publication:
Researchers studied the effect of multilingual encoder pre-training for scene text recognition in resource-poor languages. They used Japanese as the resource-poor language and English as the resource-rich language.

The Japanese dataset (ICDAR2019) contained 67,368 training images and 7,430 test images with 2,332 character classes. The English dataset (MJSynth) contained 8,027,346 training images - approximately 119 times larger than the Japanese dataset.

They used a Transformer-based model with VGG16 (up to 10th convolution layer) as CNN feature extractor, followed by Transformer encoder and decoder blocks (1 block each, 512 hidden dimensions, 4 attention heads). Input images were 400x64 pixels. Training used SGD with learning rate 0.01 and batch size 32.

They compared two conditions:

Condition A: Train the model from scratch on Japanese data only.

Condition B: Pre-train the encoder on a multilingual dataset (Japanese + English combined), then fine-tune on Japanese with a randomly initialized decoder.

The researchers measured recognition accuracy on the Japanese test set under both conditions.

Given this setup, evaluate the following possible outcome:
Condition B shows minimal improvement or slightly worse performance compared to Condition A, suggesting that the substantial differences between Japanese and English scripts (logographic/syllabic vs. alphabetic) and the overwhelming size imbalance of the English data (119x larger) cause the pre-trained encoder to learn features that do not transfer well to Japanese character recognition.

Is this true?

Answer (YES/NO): NO